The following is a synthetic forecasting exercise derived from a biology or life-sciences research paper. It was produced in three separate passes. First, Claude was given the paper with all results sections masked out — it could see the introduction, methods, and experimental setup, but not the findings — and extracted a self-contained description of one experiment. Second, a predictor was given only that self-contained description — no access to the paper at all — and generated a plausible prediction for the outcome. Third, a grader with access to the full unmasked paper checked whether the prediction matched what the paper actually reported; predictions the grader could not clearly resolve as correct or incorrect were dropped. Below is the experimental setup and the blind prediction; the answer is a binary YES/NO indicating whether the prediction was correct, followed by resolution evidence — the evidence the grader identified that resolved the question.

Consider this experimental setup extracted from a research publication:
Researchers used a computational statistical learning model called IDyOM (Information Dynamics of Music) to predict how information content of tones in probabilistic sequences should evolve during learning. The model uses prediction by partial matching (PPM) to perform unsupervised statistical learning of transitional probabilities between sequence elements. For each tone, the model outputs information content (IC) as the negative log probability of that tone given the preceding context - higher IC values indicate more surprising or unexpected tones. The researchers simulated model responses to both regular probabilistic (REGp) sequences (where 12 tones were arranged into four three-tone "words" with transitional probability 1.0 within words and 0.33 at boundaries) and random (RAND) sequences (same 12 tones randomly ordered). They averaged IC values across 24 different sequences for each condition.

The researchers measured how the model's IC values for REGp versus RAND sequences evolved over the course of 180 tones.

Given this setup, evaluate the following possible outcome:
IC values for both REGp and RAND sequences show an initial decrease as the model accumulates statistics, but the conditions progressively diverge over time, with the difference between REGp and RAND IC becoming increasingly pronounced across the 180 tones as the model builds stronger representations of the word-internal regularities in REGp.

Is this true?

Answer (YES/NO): NO